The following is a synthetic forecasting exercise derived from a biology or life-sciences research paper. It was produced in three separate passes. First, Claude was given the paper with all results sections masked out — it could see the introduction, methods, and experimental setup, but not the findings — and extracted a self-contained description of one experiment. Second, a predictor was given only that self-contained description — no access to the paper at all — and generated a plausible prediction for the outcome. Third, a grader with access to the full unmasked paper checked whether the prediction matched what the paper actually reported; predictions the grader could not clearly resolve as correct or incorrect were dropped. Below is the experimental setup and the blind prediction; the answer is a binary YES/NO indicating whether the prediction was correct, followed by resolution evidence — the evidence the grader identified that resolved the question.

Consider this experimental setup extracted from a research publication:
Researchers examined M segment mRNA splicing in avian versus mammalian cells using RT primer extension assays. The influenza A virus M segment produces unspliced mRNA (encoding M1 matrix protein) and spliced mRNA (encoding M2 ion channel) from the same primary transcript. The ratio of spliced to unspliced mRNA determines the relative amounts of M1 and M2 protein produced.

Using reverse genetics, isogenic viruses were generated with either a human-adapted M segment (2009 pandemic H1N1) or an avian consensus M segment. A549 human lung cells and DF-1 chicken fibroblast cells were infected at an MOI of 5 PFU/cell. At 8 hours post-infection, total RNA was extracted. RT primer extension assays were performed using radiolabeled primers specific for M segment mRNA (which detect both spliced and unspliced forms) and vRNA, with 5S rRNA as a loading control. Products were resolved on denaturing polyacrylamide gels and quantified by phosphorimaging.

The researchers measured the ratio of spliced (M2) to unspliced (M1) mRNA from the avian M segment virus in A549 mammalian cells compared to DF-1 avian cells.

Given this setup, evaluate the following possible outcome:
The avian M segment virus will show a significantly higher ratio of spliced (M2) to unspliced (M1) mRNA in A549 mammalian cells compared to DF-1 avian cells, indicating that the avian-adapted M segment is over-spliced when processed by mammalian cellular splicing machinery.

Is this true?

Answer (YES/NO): YES